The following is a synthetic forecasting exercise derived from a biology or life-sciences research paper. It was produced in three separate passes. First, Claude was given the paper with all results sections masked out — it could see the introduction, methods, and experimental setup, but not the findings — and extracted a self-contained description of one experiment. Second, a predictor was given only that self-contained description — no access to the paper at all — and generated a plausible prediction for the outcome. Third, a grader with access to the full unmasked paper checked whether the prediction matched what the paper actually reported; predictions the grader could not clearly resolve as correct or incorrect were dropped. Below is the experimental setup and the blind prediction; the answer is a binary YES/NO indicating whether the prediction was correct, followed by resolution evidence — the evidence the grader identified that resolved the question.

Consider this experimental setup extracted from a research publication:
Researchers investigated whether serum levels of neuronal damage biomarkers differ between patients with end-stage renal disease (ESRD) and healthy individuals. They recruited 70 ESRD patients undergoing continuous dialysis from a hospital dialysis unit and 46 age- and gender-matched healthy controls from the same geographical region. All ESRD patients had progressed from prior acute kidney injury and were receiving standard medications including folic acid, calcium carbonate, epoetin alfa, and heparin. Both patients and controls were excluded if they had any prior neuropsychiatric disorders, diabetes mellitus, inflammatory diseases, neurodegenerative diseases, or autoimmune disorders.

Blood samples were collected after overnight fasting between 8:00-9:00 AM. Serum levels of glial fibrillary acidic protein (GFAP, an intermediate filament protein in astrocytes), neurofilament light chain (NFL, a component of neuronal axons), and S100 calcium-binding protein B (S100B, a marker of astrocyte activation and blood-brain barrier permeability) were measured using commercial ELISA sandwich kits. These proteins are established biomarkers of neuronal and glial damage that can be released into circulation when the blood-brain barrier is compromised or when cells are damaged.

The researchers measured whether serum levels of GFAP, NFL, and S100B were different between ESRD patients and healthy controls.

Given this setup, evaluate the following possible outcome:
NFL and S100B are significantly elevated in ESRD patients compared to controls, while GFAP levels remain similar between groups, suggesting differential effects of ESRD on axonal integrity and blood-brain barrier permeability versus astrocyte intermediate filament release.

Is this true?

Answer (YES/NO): NO